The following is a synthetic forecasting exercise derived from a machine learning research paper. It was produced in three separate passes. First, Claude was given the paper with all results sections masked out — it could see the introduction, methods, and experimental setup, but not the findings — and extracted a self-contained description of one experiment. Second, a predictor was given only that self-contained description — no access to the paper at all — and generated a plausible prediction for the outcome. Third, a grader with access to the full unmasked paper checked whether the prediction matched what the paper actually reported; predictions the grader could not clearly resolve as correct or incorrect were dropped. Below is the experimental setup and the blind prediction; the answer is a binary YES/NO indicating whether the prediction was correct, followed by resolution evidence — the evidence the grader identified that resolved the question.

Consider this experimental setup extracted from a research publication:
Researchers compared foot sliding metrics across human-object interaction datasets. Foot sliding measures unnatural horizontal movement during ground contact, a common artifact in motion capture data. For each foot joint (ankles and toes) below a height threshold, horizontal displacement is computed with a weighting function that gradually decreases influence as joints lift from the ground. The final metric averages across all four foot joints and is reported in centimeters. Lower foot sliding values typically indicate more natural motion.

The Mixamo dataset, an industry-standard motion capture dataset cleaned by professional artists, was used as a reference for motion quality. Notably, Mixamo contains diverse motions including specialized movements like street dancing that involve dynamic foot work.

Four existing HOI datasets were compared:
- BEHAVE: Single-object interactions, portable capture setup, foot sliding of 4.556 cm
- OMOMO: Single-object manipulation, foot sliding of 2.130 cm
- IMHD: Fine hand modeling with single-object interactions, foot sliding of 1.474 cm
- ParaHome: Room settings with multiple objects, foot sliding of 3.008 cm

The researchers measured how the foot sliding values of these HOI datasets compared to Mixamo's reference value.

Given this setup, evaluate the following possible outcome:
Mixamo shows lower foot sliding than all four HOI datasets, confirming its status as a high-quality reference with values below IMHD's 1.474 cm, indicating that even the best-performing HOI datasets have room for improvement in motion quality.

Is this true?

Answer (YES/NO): NO